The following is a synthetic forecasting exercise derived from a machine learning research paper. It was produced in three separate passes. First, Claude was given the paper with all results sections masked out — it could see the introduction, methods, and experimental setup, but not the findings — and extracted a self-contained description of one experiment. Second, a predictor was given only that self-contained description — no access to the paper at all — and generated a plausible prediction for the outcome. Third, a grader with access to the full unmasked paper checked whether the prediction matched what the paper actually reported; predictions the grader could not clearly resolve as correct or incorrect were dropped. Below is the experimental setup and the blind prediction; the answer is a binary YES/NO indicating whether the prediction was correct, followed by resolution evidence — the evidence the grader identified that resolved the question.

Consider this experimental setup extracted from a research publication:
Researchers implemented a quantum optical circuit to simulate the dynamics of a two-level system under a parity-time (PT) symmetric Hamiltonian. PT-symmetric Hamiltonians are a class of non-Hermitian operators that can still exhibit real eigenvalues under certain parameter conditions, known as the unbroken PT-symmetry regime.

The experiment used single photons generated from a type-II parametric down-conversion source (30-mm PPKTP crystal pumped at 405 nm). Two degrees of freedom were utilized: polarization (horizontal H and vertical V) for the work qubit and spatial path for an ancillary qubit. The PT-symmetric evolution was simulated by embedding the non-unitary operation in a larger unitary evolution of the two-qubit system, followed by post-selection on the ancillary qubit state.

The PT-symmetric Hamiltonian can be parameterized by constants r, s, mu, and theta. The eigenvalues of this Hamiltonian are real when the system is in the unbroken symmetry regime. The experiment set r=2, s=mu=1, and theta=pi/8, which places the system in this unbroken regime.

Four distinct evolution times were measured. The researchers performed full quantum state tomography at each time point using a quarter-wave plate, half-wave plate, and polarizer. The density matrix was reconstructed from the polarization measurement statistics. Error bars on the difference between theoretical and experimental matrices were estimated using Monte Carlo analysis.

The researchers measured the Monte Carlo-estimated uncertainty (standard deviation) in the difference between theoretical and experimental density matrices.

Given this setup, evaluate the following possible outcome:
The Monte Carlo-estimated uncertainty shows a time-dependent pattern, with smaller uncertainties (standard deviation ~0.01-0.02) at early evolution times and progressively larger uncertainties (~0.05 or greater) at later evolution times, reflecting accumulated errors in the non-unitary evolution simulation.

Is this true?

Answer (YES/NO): NO